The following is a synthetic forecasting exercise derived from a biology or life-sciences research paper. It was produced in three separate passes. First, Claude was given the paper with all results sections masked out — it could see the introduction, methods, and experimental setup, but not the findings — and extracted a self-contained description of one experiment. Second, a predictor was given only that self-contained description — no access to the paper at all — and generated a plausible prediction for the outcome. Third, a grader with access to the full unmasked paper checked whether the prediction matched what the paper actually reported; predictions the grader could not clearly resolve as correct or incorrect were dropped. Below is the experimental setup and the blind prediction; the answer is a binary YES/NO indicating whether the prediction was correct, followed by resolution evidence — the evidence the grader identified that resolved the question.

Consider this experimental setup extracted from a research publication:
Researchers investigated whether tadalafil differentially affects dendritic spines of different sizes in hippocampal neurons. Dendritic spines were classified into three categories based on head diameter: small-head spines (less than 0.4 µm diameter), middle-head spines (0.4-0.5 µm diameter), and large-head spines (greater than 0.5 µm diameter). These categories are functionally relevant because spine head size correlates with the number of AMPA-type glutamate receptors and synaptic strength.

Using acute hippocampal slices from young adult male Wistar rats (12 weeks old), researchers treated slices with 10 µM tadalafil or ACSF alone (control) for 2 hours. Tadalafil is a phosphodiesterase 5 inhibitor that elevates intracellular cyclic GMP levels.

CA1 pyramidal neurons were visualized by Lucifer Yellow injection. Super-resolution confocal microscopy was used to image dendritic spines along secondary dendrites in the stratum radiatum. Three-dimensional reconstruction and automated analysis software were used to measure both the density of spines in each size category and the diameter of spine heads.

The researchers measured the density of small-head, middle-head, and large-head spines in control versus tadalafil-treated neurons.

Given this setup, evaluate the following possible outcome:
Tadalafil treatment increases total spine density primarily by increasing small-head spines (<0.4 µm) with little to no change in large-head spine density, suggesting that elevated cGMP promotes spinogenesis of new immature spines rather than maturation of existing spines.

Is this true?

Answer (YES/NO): YES